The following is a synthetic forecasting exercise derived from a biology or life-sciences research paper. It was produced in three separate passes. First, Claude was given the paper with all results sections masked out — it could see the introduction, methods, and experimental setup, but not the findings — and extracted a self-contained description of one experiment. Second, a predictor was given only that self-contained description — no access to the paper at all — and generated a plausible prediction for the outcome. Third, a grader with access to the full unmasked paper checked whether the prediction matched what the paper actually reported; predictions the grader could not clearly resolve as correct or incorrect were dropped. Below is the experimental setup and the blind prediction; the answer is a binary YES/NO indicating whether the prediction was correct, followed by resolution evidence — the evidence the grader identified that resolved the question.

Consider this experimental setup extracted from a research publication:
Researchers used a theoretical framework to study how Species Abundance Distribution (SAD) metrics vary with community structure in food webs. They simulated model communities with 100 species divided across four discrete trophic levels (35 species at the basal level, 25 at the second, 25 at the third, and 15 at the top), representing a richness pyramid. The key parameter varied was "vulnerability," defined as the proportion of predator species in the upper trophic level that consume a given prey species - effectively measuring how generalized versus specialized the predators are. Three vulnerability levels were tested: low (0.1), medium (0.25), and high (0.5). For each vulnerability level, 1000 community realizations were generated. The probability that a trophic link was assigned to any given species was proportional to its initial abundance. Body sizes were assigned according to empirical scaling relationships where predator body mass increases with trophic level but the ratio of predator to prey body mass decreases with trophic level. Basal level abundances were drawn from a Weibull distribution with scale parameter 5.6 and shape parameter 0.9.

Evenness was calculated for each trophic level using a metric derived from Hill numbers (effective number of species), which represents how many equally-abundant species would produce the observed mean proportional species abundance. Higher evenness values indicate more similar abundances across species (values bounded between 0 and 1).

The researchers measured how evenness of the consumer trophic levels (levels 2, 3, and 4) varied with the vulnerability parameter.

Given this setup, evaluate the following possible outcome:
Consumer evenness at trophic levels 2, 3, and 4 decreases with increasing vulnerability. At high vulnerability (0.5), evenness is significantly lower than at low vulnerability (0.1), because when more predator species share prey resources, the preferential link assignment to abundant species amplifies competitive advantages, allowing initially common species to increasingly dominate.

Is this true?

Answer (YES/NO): NO